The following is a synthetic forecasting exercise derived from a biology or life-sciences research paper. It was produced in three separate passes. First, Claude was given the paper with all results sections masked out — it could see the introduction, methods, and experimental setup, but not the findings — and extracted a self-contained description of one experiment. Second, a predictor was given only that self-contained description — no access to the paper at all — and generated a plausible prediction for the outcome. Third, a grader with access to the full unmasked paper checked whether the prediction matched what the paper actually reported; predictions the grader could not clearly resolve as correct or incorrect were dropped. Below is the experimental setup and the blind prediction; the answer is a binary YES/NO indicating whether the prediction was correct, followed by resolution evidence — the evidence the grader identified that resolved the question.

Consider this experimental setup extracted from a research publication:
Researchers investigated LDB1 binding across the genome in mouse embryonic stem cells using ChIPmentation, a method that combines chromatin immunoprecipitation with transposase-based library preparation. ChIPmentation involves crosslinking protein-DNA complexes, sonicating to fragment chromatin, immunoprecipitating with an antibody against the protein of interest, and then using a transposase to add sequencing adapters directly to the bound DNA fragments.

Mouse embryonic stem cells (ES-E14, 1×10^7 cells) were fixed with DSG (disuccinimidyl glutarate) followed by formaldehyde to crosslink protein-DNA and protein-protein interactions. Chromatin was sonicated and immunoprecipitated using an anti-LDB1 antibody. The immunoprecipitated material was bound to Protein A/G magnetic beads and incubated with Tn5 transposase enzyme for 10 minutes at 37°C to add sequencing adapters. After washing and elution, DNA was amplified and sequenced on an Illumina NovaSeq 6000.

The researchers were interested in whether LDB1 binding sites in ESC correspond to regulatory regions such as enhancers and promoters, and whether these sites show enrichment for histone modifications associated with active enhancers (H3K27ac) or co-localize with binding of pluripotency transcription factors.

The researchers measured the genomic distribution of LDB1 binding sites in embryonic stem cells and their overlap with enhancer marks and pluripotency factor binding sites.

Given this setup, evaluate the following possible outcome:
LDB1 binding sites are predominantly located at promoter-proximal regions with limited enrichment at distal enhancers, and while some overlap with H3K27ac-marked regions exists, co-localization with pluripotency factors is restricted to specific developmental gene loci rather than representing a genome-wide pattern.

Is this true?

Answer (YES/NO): NO